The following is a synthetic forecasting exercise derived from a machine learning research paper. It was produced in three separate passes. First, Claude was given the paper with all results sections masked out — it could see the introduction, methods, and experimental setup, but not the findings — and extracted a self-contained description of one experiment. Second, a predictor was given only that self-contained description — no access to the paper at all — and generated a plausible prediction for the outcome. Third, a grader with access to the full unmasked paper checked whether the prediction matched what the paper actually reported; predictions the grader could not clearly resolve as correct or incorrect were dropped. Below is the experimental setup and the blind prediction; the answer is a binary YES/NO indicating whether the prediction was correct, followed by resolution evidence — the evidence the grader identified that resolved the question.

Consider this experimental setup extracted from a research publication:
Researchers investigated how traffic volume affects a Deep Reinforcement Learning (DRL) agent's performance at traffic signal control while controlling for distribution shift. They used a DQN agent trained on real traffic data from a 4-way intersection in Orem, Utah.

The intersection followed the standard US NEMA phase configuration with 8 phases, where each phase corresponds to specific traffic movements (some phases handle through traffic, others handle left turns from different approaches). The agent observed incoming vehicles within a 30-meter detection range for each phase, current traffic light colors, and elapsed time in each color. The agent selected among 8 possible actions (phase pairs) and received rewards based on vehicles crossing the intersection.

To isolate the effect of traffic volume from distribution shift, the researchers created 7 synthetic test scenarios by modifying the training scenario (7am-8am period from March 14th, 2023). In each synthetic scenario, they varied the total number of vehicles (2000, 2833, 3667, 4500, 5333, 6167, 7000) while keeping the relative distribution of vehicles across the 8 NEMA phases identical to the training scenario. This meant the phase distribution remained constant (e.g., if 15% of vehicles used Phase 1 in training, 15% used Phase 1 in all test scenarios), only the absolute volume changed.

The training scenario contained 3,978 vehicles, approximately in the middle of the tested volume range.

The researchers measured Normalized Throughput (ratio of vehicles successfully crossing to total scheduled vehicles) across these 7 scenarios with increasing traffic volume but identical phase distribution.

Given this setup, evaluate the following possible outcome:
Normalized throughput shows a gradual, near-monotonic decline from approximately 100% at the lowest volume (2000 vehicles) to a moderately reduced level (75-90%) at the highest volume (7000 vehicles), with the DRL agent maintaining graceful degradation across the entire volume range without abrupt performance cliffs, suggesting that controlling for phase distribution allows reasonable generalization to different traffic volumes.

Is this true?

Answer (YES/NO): NO